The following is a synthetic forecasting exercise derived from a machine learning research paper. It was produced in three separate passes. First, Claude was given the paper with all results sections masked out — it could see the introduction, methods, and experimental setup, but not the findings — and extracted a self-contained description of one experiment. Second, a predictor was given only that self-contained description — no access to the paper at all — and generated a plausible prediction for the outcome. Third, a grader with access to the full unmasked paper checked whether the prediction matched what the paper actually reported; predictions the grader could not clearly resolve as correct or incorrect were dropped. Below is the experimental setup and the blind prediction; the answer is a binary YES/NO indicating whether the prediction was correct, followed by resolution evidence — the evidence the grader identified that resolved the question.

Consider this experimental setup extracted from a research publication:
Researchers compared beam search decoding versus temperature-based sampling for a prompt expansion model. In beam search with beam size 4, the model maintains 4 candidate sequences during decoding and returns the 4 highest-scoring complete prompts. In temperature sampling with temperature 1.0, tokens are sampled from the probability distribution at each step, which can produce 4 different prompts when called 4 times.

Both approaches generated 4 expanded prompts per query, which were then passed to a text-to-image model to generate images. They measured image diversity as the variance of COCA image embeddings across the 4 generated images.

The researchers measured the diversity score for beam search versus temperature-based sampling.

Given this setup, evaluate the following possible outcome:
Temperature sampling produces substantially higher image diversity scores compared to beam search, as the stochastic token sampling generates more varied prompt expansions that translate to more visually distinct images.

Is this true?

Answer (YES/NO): YES